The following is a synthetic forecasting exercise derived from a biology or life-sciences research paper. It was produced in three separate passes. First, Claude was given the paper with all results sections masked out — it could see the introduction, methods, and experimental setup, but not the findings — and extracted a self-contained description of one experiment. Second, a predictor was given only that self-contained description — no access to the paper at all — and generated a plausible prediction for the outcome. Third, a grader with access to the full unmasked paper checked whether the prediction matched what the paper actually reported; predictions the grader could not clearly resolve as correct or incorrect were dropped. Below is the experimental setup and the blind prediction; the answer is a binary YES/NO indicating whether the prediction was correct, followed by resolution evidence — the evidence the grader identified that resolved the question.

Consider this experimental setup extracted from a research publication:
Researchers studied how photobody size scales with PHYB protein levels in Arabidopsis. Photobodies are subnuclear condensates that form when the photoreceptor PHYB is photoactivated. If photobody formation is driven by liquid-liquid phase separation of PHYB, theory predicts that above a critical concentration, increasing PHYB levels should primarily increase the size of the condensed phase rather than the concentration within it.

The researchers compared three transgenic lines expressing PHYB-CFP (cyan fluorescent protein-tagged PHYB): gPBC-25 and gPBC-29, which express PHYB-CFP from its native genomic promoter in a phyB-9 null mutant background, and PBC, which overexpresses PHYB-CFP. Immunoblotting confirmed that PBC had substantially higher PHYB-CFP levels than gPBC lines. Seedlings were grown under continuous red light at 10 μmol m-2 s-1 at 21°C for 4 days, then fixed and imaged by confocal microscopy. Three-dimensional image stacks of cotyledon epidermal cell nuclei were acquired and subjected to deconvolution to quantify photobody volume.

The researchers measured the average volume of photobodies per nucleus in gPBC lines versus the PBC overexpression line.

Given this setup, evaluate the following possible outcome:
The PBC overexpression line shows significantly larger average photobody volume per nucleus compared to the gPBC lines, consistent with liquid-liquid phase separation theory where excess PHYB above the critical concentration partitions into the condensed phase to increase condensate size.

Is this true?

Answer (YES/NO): YES